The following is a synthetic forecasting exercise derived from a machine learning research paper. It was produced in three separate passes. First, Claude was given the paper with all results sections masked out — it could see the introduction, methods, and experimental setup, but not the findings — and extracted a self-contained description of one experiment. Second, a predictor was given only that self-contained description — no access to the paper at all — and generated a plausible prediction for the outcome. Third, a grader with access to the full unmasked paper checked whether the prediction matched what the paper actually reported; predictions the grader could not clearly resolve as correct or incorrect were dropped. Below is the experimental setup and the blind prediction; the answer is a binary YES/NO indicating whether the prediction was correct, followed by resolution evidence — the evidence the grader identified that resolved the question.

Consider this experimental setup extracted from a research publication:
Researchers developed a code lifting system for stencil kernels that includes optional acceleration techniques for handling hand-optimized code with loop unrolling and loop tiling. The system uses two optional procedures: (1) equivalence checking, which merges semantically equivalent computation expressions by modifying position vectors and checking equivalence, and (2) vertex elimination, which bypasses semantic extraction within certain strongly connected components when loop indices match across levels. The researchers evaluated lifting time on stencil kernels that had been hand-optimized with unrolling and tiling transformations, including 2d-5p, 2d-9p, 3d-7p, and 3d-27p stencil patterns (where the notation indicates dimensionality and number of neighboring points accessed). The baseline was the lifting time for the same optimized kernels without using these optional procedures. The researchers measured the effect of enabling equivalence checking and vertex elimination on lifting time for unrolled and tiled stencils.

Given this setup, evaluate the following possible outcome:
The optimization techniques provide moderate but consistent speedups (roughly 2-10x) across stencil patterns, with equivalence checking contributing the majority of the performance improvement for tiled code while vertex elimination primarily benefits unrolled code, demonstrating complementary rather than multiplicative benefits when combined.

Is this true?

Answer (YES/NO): NO